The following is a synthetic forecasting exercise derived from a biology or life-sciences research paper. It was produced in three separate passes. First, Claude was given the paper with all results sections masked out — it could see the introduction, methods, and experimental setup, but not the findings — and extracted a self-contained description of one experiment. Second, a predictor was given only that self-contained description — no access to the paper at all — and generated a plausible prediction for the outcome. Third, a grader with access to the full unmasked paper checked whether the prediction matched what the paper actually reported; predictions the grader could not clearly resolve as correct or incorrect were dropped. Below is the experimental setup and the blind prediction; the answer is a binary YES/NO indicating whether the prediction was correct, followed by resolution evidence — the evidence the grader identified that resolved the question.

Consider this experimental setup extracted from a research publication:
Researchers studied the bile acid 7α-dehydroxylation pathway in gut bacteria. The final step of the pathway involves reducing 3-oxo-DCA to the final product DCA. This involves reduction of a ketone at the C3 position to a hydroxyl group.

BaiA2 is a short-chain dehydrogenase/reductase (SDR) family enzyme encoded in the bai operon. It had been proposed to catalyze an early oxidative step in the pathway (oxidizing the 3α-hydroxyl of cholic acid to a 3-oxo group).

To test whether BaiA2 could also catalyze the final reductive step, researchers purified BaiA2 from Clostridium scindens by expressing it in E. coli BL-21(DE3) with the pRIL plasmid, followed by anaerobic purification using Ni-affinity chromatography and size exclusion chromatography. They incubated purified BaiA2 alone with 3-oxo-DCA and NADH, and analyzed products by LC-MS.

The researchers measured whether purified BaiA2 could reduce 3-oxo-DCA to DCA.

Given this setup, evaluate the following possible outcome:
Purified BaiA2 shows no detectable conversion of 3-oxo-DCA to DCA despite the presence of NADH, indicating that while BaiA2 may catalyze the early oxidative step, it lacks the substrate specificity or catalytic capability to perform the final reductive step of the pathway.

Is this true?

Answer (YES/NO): NO